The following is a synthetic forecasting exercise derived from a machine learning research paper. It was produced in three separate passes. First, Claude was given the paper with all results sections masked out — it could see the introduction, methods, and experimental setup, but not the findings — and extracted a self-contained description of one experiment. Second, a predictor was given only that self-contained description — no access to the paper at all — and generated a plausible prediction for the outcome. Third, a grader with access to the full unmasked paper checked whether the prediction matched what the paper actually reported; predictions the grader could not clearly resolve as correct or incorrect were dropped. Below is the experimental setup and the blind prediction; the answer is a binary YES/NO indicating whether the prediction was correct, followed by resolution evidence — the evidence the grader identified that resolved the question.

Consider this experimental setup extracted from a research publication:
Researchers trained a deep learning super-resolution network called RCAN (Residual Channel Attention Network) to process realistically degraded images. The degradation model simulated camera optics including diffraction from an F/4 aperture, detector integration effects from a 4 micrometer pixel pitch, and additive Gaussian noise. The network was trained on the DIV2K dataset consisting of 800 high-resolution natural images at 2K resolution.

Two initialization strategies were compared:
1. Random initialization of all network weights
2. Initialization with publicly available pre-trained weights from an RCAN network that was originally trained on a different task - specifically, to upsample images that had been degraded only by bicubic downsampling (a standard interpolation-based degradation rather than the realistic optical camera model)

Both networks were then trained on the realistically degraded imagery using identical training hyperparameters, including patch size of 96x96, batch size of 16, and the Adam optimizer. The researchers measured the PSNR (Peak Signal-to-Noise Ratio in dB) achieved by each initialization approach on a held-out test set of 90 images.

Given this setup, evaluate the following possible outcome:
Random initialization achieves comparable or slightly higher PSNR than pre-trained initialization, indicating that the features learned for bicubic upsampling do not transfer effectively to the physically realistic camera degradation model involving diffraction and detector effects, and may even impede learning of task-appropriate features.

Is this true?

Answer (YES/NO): NO